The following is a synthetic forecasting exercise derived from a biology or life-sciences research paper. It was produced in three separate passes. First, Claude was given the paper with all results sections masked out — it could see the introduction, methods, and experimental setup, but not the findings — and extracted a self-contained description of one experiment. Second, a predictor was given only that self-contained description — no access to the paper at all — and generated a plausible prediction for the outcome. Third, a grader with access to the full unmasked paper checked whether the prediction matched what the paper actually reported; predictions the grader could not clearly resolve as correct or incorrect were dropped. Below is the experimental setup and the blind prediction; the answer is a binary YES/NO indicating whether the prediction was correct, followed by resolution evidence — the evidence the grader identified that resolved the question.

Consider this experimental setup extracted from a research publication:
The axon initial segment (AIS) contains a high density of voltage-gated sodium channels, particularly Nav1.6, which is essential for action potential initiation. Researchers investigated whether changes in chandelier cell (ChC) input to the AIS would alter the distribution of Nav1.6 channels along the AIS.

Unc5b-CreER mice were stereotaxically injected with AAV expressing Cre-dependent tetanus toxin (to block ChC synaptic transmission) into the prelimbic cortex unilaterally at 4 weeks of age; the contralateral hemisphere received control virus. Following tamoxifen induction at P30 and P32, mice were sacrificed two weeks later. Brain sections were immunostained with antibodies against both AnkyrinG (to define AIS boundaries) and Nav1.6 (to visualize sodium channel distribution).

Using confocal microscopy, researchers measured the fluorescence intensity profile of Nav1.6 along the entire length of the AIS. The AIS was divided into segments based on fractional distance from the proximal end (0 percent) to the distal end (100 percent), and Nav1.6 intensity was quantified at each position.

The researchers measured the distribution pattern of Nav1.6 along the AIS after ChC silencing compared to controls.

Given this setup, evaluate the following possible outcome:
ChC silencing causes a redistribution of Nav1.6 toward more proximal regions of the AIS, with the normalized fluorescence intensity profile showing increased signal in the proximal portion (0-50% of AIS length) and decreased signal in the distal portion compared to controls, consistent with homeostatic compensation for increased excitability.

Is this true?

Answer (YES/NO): NO